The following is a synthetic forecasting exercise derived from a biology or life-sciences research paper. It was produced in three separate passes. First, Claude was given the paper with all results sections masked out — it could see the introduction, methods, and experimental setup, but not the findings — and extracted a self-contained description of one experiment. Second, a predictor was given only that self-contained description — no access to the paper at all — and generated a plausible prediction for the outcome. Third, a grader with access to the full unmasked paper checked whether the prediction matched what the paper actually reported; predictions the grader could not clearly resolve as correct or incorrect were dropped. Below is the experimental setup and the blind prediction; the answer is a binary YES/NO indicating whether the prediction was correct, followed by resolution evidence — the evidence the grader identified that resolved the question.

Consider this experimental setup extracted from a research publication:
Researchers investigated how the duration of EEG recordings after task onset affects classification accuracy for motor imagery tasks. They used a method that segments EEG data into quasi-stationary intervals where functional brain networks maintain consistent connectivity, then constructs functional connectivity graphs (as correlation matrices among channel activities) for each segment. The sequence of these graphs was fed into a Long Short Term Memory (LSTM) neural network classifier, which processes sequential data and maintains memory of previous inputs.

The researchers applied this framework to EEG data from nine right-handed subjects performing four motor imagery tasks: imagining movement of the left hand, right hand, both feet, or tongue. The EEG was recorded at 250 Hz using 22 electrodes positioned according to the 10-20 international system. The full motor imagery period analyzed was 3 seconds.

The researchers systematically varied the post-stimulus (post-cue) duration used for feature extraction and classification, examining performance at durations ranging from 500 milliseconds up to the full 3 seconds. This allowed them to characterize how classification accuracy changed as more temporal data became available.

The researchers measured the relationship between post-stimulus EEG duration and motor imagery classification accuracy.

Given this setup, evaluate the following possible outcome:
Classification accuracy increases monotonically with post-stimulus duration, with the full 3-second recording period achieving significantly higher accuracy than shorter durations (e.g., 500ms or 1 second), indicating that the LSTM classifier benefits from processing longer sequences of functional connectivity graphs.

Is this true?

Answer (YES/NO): NO